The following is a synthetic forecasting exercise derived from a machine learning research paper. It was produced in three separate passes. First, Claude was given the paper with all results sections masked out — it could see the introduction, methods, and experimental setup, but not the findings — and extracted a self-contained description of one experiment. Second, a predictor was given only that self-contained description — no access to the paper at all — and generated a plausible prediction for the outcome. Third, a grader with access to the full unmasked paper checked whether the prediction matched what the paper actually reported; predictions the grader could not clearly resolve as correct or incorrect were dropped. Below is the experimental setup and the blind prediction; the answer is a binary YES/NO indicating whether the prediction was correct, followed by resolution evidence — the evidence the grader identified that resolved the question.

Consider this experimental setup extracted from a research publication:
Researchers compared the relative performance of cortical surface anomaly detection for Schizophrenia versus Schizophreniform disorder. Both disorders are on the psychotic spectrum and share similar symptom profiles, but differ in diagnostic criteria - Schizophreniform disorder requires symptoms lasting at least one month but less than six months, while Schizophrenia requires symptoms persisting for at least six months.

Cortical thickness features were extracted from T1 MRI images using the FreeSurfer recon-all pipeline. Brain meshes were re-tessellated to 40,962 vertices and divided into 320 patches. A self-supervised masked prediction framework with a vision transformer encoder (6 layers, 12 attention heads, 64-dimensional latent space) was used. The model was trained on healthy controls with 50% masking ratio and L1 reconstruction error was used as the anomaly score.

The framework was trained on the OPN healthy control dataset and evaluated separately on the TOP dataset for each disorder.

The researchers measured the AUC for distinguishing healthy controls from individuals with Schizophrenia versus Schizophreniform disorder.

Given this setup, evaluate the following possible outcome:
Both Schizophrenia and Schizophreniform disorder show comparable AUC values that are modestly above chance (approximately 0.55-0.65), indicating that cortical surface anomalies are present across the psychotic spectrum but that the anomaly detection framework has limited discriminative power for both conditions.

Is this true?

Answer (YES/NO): NO